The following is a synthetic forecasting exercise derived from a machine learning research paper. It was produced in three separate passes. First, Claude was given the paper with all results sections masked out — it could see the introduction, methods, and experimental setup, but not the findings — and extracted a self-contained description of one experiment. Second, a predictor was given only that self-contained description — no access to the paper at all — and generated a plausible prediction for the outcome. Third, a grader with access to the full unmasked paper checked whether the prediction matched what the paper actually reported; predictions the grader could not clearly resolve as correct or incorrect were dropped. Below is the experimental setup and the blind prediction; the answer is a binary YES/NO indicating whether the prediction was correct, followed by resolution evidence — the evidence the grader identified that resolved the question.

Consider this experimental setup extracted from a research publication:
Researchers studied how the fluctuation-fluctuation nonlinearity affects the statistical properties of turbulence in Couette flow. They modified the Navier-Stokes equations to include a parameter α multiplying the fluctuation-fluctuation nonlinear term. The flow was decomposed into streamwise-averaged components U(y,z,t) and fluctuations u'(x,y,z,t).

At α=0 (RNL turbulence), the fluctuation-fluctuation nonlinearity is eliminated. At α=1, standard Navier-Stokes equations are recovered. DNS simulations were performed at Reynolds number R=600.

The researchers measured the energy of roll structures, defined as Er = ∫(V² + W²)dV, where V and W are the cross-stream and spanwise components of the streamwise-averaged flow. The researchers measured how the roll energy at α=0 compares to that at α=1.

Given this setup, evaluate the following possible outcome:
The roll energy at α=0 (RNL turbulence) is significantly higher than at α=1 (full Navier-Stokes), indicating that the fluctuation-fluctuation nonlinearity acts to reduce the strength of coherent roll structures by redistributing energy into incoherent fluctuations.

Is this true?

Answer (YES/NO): NO